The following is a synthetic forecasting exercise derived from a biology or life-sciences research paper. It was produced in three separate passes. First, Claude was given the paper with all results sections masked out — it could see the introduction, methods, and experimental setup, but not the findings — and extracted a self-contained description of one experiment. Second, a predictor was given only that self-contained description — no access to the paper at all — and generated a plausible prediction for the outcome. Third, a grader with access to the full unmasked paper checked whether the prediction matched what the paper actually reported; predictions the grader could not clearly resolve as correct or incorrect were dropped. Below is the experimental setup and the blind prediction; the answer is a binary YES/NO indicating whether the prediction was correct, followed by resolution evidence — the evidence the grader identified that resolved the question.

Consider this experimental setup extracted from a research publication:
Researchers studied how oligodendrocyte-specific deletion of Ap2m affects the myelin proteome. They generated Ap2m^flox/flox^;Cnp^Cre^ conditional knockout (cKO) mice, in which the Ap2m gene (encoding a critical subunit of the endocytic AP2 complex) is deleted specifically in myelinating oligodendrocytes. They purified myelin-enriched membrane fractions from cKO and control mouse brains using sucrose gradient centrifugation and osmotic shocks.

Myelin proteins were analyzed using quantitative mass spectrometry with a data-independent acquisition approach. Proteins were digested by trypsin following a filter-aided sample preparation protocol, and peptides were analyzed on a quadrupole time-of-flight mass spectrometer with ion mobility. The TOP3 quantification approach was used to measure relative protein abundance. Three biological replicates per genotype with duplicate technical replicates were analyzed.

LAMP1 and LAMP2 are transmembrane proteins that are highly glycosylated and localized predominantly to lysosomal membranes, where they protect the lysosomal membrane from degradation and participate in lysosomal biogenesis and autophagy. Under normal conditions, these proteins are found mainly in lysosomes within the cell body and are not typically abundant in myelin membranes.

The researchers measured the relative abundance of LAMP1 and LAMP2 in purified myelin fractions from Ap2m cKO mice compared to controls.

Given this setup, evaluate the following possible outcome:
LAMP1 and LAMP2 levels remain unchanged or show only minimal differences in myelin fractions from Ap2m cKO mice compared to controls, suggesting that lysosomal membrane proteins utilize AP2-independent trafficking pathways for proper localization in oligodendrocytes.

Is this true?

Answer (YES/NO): NO